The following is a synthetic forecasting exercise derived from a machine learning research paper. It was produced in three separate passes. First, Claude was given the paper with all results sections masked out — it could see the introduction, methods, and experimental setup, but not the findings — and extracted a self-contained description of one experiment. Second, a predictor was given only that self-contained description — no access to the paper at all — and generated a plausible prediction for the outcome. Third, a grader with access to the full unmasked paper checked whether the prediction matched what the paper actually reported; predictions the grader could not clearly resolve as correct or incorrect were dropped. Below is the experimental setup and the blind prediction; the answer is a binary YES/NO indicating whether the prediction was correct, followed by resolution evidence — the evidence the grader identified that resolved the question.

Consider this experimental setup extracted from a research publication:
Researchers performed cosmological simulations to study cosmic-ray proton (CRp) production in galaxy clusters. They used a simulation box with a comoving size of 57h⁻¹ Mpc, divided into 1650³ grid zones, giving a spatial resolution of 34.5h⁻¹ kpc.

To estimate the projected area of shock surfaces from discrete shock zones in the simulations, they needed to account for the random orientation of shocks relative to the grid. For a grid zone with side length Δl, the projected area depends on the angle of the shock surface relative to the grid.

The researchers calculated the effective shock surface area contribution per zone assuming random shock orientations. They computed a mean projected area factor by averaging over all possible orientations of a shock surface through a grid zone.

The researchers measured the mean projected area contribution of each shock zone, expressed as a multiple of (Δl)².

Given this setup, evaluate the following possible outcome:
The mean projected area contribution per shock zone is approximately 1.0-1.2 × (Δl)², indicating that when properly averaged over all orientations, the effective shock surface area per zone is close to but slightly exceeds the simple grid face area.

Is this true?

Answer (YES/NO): YES